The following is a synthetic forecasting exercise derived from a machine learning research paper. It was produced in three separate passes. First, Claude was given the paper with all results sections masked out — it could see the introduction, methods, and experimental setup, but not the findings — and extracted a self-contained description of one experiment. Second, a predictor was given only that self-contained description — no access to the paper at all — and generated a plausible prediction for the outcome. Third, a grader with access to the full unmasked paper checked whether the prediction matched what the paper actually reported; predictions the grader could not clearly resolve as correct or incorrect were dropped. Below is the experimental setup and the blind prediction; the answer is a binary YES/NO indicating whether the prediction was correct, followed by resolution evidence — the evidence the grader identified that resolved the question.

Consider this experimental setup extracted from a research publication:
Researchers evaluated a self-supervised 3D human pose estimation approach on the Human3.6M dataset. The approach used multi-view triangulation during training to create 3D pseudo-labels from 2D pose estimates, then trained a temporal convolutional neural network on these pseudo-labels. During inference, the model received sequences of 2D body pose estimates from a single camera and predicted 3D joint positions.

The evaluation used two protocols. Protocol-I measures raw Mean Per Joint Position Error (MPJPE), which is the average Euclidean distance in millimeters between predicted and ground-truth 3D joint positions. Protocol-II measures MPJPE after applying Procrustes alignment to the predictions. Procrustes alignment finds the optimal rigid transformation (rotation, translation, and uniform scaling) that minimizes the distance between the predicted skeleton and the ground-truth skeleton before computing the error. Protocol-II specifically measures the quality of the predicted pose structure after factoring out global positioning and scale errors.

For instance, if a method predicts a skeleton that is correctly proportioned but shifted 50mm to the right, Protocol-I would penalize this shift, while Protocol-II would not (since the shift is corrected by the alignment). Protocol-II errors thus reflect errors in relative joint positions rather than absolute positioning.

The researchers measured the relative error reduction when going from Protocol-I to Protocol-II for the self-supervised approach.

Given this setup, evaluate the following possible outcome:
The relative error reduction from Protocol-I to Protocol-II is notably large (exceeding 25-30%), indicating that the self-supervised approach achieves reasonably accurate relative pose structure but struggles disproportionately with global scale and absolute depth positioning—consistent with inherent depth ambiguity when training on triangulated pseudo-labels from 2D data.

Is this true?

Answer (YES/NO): NO